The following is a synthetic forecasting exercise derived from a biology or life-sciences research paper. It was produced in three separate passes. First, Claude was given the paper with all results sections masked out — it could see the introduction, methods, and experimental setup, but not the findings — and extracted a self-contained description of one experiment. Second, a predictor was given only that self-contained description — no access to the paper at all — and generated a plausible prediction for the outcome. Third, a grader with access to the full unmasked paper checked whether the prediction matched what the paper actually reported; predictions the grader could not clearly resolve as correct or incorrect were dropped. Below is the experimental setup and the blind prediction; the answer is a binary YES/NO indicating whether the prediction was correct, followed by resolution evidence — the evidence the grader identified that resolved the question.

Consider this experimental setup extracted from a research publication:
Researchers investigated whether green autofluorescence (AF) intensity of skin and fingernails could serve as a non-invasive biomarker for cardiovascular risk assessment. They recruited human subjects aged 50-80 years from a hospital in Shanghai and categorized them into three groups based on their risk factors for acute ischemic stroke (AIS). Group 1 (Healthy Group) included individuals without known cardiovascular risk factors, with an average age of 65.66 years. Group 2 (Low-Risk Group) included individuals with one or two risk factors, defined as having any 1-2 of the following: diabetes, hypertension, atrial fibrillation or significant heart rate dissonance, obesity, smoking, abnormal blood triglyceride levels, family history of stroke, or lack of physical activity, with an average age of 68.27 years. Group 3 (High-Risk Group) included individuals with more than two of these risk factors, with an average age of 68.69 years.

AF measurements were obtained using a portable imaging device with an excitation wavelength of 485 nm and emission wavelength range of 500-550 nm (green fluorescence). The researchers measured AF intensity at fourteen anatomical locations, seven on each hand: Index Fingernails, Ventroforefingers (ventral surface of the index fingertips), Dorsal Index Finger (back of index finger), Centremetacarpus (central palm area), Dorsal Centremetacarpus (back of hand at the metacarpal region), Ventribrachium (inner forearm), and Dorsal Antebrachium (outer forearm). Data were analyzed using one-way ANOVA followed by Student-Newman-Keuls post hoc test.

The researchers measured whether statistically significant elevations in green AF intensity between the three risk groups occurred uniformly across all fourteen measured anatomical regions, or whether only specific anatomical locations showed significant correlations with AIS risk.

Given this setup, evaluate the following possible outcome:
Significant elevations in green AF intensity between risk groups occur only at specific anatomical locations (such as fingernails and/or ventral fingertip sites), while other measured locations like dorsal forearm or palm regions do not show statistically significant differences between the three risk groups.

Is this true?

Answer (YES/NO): NO